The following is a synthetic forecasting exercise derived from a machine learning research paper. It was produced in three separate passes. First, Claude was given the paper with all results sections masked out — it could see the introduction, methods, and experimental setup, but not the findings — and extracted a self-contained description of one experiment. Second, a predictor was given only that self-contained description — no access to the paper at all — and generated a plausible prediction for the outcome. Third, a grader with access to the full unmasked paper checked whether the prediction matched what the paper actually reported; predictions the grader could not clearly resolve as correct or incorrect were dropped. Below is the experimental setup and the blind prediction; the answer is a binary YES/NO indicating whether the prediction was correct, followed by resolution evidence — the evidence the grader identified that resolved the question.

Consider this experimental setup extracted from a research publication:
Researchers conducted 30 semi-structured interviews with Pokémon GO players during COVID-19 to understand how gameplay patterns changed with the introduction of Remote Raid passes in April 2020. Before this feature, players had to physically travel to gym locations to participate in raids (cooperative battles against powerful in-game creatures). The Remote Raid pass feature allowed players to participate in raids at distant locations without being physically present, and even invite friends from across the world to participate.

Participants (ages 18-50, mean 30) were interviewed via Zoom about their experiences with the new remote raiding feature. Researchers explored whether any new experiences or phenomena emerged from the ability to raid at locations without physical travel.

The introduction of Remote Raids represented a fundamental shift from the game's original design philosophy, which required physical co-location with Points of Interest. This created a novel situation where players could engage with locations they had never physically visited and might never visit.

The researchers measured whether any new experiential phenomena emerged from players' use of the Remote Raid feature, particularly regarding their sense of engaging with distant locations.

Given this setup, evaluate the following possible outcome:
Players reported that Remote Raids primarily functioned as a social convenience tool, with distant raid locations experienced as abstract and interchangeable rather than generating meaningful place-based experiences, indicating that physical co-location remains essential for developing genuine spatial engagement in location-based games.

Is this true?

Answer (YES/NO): NO